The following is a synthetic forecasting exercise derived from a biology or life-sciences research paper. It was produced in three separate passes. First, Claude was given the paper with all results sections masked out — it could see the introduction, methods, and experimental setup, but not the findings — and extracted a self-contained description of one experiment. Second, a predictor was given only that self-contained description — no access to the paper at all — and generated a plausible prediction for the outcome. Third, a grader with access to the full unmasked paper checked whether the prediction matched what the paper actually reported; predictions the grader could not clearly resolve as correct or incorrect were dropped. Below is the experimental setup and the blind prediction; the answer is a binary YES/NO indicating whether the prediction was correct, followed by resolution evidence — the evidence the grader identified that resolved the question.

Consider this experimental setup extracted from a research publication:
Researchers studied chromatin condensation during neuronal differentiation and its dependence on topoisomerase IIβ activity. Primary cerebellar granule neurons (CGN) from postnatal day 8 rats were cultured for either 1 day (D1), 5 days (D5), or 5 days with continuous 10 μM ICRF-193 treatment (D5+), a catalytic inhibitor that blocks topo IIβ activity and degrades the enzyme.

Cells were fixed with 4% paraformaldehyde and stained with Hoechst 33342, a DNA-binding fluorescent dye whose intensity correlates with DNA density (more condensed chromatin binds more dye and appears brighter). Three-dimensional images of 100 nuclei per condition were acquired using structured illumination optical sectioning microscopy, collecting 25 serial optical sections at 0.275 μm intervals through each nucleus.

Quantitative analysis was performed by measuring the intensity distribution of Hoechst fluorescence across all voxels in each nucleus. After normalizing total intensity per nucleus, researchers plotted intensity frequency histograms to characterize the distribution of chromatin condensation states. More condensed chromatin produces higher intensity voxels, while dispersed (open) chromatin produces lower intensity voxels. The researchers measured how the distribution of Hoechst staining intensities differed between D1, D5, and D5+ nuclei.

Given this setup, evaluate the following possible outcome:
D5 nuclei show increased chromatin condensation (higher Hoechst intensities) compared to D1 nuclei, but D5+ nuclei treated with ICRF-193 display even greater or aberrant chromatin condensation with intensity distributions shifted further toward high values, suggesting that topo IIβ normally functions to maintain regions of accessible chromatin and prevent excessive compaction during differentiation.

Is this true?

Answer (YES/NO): NO